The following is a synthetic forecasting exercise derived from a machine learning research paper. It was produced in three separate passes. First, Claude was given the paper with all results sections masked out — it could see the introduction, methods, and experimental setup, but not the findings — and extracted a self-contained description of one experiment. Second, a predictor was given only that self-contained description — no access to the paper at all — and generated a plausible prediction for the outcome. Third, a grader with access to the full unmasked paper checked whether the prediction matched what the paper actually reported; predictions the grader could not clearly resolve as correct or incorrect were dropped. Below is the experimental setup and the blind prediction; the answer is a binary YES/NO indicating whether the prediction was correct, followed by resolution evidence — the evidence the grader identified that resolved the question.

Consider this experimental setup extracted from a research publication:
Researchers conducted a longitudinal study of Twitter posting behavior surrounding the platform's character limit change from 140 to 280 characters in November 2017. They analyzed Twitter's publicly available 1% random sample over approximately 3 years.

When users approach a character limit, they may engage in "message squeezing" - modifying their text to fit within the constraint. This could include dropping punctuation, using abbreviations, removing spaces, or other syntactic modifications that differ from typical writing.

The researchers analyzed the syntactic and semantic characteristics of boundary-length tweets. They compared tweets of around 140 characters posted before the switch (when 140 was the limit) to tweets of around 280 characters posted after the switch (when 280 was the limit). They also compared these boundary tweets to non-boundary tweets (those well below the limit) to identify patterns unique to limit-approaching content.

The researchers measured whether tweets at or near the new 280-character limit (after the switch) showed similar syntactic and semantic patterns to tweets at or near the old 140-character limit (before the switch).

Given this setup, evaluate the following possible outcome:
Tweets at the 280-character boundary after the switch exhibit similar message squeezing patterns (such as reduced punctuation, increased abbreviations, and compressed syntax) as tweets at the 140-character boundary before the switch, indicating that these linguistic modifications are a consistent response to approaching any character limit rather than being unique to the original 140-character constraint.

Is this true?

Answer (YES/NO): YES